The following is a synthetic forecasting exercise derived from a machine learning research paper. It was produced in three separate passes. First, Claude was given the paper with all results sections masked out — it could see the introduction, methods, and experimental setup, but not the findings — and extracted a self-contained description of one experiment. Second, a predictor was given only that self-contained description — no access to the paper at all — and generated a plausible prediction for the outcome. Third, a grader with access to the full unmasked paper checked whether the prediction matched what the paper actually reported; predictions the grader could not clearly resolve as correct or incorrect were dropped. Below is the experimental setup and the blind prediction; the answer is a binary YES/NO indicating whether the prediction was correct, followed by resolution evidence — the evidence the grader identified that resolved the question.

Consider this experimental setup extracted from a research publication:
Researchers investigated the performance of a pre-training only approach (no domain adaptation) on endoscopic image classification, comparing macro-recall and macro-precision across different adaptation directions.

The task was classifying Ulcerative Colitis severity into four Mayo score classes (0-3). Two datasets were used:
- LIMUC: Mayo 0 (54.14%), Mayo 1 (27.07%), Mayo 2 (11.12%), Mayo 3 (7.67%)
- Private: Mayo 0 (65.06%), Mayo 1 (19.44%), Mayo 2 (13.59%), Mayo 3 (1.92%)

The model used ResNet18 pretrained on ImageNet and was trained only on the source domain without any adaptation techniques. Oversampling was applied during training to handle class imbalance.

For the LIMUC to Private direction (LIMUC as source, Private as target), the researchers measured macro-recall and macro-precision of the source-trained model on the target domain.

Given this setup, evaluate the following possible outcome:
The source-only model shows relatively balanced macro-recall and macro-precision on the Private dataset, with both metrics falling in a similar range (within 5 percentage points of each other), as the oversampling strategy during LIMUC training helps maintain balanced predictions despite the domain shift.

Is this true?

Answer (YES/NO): NO